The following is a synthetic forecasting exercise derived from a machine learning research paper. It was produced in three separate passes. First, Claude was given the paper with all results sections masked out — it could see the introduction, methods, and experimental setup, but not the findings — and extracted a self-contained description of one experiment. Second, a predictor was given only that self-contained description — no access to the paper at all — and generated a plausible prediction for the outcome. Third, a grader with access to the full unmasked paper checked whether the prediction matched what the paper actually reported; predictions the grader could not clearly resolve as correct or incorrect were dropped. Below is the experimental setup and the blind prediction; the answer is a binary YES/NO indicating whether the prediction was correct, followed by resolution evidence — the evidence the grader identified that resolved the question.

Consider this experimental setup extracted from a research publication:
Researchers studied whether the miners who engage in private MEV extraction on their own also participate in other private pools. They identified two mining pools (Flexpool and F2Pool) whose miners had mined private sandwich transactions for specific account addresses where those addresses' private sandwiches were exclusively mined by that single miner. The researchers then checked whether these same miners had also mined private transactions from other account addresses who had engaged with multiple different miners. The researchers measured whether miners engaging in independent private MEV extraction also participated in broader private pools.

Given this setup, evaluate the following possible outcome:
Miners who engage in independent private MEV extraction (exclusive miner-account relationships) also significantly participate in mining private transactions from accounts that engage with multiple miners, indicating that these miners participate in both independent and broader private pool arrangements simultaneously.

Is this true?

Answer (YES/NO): YES